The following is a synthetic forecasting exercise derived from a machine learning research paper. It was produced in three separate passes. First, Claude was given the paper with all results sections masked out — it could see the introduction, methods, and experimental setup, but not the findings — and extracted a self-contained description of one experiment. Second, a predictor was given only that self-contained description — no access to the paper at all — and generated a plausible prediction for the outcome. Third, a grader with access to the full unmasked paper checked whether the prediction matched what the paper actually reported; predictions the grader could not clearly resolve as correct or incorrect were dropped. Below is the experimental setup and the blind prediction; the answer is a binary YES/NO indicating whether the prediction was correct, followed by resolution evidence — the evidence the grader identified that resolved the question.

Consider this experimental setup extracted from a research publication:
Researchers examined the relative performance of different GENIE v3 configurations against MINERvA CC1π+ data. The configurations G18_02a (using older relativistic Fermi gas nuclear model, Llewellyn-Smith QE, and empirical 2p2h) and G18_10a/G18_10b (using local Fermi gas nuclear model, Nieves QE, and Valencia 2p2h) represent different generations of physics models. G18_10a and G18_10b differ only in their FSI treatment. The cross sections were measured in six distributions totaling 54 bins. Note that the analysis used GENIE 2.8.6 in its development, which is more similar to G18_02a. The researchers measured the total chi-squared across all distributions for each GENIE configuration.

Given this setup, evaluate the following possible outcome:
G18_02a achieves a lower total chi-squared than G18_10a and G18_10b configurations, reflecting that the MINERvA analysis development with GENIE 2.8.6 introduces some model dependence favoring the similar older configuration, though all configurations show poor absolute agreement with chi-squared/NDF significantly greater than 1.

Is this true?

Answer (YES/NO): YES